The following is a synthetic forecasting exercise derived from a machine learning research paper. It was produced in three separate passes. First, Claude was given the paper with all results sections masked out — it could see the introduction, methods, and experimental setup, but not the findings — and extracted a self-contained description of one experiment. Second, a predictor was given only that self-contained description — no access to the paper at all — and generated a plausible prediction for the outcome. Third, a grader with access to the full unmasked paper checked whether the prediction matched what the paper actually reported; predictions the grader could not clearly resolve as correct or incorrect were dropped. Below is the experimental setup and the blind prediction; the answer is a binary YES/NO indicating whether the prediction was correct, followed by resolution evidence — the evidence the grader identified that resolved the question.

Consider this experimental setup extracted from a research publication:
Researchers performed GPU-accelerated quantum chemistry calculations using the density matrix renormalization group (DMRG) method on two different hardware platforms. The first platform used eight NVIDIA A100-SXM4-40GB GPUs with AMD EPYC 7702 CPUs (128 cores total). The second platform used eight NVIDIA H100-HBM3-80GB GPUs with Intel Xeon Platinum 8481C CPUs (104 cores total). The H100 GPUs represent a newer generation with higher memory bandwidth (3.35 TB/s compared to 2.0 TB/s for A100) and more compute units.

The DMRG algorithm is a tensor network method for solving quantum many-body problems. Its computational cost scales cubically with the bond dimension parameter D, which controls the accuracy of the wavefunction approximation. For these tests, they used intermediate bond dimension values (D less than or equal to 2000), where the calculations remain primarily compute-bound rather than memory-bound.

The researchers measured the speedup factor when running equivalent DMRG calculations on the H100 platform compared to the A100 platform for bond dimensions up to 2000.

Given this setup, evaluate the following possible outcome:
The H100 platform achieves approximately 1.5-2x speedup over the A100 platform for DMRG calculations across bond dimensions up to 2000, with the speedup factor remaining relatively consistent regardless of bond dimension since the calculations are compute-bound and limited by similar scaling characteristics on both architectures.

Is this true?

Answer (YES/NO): NO